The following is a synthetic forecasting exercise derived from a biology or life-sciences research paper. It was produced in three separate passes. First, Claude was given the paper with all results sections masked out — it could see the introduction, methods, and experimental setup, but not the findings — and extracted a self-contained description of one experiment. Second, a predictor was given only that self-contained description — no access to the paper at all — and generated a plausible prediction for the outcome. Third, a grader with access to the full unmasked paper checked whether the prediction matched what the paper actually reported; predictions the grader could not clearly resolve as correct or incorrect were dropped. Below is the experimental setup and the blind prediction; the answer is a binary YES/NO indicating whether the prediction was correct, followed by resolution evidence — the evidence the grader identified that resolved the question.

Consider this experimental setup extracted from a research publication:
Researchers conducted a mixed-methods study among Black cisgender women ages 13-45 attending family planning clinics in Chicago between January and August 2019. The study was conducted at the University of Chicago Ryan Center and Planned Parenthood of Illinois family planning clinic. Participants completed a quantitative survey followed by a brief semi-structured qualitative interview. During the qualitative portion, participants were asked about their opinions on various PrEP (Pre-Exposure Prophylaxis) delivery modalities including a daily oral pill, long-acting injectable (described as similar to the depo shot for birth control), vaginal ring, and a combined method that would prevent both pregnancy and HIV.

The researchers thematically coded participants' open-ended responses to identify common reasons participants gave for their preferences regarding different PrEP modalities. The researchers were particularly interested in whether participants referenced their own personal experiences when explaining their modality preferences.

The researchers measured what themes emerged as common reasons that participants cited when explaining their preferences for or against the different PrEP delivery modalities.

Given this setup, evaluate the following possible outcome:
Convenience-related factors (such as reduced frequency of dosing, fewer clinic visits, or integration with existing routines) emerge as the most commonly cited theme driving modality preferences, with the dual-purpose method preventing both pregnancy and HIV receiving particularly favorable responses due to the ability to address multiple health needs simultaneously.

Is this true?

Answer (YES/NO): YES